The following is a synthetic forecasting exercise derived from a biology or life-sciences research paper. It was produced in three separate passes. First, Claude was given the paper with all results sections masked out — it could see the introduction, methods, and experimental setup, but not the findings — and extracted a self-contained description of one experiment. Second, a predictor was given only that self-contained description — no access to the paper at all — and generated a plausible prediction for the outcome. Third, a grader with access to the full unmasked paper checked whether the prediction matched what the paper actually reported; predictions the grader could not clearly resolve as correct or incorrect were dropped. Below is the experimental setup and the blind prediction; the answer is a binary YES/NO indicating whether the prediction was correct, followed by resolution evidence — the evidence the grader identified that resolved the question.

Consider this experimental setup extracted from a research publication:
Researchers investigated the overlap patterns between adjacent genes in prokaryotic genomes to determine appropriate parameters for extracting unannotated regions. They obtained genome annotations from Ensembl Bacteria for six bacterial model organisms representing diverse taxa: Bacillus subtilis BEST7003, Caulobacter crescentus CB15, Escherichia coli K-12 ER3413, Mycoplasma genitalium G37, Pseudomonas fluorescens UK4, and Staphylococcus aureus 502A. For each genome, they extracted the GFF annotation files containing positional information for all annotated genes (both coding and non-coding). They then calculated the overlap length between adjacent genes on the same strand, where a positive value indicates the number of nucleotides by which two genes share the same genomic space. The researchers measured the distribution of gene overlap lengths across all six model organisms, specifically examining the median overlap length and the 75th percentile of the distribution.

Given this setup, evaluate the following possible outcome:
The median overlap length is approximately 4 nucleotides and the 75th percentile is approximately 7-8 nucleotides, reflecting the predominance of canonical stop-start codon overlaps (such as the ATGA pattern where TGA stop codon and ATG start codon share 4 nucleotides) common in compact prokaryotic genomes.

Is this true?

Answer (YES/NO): NO